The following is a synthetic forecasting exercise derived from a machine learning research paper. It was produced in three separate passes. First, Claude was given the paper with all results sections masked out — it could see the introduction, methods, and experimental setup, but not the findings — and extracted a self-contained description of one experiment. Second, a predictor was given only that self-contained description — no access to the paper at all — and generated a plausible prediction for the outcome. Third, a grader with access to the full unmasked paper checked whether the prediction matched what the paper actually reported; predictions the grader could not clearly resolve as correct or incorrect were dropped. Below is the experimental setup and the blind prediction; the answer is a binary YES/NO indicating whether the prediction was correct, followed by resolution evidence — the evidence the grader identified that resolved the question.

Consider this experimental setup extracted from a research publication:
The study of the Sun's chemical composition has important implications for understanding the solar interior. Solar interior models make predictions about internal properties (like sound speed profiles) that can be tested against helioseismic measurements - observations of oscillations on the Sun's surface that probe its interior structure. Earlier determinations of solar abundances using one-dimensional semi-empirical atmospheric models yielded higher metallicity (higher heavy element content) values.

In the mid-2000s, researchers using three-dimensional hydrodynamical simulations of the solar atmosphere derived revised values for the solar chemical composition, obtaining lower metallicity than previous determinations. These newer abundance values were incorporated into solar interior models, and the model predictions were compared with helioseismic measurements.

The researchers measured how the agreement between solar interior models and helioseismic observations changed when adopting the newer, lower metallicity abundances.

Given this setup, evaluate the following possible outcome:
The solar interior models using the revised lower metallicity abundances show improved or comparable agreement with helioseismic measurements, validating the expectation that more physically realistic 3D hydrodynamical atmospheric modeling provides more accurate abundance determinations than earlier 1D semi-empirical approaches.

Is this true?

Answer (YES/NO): NO